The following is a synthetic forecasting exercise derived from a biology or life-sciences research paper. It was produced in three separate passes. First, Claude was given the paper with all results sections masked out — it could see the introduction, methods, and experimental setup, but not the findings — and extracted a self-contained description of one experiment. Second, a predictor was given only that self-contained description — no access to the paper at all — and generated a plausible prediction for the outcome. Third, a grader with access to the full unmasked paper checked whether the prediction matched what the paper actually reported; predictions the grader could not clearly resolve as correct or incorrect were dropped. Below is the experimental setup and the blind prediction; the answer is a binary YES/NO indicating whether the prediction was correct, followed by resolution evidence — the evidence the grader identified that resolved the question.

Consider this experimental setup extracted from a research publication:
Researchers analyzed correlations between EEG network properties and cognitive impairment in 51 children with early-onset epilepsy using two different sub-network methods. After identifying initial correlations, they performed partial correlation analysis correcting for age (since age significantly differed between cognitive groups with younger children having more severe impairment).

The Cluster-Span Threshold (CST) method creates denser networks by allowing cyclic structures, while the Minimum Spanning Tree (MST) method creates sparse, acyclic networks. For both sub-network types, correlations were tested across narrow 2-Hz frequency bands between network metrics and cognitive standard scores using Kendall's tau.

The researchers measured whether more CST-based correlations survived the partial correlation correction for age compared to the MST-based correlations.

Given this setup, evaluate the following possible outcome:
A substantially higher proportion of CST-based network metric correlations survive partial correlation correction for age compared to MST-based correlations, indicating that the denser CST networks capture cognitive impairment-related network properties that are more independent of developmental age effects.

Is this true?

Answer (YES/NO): YES